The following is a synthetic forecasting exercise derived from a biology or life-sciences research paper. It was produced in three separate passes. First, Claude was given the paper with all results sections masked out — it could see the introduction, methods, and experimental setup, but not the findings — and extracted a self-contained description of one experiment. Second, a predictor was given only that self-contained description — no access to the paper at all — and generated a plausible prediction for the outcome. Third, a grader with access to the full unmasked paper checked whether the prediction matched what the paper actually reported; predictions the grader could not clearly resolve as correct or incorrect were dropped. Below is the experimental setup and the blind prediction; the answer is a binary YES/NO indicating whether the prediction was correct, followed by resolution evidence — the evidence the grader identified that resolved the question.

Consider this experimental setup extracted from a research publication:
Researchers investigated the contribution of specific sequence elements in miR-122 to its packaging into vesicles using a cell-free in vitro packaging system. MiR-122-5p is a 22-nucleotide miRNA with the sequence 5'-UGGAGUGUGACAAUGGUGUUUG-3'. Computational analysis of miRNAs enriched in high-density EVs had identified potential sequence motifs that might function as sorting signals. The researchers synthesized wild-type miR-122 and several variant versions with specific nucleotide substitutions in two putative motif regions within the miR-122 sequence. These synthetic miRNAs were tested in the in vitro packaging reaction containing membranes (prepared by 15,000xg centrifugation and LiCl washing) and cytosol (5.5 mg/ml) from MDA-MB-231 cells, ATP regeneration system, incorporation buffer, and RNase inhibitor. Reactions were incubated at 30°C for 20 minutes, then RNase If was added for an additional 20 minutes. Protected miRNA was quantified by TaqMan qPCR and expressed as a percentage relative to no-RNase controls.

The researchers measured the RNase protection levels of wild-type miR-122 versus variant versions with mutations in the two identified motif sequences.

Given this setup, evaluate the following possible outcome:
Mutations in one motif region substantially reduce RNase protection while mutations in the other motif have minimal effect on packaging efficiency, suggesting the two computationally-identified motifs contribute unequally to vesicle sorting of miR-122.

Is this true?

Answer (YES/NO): NO